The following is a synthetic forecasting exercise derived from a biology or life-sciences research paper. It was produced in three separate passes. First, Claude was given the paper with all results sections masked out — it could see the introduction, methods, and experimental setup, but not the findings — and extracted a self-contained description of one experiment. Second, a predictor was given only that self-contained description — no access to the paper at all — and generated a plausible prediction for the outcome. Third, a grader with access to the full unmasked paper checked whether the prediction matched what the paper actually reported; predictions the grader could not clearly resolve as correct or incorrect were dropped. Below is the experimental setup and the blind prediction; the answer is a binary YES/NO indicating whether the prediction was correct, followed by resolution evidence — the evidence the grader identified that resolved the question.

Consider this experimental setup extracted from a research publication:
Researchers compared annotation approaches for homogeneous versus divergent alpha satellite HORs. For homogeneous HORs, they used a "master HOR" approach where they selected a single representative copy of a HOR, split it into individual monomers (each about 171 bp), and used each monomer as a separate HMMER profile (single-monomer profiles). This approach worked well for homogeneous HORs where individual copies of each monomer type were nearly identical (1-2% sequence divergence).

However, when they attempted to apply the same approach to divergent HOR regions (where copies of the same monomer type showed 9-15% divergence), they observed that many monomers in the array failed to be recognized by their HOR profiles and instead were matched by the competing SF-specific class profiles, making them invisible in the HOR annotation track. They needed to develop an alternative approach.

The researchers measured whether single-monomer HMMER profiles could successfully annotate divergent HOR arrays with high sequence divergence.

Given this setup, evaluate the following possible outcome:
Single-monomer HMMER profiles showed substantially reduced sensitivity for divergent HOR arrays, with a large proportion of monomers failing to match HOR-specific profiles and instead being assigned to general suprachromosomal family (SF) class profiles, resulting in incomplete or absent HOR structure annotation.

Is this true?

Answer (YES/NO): YES